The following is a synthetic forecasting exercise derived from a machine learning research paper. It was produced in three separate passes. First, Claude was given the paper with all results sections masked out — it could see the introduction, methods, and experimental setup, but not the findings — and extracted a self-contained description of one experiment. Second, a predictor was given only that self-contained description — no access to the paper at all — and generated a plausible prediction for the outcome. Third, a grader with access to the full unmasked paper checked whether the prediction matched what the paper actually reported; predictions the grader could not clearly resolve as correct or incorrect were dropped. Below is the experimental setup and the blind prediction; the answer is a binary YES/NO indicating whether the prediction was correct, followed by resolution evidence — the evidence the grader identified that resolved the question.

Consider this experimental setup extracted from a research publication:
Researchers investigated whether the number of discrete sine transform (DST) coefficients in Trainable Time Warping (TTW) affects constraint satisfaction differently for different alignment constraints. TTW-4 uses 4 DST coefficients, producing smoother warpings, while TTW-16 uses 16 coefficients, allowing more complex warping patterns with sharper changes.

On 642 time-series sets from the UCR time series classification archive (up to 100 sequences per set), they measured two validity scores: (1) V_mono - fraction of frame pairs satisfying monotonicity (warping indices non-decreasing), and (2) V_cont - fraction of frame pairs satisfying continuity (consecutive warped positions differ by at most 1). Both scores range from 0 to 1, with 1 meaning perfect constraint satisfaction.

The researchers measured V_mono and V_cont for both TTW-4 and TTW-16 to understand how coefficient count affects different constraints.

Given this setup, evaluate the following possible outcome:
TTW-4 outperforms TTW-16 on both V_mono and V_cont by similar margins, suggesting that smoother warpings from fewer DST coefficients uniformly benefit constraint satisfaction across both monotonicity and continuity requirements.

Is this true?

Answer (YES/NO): NO